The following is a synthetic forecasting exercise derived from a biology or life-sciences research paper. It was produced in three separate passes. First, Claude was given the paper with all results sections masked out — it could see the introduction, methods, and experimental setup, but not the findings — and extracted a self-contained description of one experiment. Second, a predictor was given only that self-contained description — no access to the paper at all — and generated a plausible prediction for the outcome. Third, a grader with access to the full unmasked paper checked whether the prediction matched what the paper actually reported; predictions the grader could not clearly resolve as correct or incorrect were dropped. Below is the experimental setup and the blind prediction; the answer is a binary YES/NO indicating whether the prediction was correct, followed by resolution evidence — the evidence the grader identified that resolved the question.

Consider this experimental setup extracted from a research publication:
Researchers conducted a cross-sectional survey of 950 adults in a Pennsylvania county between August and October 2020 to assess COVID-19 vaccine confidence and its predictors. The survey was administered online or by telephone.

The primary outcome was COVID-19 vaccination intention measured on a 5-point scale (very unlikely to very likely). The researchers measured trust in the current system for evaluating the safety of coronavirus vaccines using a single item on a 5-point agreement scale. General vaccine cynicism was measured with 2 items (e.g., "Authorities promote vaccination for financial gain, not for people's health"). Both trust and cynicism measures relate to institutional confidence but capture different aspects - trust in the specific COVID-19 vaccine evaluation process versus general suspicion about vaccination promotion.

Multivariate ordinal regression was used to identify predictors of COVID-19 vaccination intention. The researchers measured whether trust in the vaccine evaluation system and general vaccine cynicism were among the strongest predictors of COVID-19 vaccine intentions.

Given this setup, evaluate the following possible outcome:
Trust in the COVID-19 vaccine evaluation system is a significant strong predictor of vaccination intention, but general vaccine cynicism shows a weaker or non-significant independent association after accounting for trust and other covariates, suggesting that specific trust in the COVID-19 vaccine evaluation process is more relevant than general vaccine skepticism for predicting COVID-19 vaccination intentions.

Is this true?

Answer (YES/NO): YES